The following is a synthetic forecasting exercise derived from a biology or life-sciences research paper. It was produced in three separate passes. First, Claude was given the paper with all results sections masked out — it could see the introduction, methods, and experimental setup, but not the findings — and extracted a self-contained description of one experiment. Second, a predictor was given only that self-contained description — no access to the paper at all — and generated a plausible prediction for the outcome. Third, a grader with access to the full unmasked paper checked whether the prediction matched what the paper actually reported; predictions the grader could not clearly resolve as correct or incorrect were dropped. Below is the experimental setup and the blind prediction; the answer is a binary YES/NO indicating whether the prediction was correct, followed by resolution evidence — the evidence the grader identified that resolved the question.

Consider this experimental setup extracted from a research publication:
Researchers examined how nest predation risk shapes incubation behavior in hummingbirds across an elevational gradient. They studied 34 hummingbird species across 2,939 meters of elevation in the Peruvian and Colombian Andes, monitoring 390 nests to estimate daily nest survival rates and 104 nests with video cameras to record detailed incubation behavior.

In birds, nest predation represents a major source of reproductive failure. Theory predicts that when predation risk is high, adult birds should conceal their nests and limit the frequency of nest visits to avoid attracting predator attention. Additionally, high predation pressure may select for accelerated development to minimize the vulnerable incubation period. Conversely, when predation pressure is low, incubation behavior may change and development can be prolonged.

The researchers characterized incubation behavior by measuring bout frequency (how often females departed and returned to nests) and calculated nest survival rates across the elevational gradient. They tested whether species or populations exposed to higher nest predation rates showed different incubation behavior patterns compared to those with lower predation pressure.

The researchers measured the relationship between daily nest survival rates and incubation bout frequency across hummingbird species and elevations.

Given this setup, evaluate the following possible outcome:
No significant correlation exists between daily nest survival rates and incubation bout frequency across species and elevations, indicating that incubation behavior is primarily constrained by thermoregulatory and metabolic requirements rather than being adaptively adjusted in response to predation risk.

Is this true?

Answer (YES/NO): NO